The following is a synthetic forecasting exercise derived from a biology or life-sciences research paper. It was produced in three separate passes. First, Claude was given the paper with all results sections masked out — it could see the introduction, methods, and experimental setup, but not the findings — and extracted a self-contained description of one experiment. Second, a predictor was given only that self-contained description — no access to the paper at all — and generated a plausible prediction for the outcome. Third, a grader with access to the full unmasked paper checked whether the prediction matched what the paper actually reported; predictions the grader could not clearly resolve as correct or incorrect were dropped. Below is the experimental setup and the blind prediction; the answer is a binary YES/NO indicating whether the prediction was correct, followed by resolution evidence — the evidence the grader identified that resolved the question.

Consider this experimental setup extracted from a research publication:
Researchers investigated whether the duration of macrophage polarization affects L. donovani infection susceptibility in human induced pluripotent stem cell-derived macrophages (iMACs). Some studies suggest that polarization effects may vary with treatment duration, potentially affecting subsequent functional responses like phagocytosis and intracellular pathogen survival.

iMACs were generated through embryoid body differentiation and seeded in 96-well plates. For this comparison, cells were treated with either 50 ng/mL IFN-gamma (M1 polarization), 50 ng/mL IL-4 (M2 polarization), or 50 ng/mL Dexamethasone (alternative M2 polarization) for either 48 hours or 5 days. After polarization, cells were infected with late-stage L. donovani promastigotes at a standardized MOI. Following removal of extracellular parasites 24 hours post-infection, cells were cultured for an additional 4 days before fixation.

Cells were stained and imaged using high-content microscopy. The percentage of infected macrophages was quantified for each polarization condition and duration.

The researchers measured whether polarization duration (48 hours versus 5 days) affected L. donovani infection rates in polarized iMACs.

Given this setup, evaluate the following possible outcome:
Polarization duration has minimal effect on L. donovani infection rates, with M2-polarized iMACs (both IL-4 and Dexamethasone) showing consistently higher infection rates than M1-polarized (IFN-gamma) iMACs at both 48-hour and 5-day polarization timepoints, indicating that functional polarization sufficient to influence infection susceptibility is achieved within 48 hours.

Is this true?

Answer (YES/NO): NO